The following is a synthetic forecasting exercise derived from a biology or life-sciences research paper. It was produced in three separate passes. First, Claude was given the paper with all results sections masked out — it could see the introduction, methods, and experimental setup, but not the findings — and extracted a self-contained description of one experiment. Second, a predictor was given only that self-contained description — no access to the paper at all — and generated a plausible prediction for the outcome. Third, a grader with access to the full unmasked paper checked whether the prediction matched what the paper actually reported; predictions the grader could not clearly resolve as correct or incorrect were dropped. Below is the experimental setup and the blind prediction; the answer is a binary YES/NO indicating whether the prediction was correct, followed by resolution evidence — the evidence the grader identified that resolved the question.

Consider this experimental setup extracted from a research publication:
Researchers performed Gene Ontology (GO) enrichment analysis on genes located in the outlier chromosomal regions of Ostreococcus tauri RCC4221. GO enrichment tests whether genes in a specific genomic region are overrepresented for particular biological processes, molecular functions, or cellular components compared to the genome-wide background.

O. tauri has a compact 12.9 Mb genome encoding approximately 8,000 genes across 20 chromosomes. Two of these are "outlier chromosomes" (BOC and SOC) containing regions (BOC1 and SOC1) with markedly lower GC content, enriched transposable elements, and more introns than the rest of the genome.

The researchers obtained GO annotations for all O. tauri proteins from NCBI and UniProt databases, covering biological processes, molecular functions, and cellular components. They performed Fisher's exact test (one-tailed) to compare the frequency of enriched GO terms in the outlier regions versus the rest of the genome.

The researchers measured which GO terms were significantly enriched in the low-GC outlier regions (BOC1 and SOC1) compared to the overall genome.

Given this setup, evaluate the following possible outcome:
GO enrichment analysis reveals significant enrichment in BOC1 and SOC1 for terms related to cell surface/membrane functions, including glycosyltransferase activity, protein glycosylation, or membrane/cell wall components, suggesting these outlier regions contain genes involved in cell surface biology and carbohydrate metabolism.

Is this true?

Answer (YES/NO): NO